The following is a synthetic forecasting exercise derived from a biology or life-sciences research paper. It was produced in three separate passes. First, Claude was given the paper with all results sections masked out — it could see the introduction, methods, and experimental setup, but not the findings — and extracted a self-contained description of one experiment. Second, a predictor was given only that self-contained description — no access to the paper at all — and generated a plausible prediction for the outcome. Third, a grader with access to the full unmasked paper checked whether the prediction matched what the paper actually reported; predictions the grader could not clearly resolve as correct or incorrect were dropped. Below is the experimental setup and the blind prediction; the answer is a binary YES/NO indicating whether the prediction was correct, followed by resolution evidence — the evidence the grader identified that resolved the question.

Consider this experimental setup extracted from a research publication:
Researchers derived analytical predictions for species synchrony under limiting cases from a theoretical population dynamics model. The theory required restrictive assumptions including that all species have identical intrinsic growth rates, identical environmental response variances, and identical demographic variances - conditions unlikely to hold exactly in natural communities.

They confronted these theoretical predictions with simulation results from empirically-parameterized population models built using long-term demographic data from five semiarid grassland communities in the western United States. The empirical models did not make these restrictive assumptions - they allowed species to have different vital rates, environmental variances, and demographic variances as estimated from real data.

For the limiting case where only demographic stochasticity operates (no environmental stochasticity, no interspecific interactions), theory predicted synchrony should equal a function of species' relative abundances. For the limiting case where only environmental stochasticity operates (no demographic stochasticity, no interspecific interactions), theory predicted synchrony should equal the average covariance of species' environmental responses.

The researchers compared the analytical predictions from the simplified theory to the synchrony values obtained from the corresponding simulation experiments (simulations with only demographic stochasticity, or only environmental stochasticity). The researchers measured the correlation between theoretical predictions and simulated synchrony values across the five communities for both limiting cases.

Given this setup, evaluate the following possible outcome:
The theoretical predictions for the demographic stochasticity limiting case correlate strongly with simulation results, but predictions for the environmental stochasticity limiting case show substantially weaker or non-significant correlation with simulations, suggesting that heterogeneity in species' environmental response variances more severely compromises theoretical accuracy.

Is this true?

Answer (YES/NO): NO